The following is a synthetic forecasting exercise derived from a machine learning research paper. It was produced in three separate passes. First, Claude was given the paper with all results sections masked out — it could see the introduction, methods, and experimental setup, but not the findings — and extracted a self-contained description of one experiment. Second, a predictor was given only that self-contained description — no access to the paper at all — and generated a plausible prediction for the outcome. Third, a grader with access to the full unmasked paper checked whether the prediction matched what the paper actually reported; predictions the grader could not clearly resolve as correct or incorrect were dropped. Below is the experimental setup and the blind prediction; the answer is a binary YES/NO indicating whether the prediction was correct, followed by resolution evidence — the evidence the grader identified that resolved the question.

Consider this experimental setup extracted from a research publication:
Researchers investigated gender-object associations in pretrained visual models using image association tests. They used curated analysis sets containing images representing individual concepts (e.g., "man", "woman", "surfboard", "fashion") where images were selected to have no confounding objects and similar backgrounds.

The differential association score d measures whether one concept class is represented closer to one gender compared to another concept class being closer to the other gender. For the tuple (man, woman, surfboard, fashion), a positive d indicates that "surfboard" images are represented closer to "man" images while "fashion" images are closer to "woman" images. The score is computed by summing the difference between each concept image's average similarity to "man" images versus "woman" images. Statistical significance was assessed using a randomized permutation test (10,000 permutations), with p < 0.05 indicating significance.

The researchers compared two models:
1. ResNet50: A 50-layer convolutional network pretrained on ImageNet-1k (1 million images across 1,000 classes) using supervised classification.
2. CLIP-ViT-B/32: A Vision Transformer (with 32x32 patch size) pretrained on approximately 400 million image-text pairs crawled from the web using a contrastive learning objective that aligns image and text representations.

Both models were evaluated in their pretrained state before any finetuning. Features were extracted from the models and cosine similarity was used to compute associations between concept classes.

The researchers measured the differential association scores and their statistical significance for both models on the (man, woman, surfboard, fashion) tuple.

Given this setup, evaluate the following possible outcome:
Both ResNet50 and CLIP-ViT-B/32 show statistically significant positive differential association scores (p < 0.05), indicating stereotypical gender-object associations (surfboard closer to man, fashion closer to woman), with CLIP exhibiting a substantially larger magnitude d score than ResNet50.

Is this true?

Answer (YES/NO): NO